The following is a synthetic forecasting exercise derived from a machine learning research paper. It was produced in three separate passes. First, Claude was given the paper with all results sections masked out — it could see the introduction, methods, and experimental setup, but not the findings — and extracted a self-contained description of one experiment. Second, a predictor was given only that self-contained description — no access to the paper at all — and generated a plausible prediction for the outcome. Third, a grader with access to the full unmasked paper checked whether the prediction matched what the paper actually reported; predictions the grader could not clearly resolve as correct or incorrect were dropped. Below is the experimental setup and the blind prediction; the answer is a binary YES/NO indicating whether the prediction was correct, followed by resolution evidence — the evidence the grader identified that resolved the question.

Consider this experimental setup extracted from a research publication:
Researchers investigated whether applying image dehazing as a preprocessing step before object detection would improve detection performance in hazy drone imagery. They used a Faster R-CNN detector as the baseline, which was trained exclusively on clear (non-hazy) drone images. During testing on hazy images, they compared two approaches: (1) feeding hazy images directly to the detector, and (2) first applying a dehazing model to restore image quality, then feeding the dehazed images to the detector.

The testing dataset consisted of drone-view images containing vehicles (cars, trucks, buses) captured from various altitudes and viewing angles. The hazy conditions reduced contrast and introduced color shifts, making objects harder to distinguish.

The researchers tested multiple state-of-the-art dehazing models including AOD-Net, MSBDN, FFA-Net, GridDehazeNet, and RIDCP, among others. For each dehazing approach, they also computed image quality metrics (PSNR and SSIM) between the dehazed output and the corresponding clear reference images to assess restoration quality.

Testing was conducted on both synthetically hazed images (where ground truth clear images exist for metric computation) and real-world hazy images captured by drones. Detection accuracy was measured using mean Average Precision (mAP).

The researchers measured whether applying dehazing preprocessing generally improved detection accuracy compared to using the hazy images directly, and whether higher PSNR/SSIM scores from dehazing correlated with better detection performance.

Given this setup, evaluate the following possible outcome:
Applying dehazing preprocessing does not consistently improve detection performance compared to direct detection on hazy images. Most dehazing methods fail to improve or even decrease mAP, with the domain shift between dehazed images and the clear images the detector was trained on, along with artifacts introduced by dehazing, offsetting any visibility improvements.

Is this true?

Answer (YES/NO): YES